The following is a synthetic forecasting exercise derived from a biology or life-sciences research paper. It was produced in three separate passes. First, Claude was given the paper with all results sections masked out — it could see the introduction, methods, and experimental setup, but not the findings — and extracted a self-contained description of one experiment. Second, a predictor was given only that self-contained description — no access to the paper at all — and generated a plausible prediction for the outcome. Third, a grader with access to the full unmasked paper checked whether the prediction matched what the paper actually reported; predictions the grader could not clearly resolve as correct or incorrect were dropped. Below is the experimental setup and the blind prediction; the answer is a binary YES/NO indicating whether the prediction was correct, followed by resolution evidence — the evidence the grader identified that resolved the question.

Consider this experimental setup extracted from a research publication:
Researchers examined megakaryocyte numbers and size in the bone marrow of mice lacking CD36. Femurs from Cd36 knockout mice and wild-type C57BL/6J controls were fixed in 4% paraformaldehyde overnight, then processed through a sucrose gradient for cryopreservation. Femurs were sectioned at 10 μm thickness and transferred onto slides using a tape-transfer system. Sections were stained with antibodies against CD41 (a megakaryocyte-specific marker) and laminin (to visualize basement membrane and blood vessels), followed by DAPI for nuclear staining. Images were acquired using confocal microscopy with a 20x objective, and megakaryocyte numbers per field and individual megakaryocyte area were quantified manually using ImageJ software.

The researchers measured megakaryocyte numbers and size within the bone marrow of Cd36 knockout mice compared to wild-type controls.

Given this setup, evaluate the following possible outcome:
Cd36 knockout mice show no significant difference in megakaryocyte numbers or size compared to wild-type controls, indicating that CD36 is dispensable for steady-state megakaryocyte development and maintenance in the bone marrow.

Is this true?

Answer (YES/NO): NO